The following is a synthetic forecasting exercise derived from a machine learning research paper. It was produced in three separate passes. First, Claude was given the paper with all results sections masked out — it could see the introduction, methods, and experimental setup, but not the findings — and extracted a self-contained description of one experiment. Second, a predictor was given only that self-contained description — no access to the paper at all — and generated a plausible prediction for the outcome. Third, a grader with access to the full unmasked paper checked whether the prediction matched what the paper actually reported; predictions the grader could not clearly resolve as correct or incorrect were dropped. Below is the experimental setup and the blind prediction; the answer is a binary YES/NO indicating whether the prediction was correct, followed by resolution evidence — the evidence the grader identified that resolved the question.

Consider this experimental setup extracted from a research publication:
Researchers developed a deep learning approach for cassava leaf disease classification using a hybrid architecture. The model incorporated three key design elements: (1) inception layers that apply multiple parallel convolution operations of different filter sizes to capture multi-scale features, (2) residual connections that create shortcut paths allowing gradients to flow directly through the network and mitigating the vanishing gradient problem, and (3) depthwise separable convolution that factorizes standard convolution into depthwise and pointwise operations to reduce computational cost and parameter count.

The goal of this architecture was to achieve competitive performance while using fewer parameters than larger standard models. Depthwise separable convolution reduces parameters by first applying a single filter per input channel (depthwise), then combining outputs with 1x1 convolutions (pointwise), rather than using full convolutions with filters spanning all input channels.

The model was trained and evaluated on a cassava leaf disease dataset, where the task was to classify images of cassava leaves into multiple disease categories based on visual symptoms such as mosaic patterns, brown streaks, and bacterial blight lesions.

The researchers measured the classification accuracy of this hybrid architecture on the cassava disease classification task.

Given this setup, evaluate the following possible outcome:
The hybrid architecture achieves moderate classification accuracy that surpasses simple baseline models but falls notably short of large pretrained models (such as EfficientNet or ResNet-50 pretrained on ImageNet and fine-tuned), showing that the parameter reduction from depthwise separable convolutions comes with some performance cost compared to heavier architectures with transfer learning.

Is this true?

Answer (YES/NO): NO